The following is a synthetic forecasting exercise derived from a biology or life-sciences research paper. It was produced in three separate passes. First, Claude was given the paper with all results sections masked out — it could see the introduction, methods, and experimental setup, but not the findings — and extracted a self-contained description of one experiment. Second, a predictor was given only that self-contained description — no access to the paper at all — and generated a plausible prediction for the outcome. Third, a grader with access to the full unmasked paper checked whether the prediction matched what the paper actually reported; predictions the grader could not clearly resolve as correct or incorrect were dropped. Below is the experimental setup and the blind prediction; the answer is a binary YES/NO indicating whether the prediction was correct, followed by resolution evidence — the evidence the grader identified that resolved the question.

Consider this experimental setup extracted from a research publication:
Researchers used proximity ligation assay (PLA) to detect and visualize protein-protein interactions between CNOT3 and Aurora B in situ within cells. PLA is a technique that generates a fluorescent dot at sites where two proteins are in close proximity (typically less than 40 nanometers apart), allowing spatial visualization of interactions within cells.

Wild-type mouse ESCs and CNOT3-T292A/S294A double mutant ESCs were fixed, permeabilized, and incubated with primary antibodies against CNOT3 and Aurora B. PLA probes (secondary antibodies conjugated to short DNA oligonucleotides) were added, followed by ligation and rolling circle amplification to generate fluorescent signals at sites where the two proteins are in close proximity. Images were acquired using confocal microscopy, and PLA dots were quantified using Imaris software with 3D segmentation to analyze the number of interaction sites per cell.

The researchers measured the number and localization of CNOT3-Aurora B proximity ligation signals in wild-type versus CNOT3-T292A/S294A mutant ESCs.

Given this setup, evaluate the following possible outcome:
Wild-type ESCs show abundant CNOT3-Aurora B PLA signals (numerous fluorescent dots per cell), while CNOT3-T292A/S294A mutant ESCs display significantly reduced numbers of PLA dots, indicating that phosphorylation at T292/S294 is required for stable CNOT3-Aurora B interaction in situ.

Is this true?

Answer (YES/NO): NO